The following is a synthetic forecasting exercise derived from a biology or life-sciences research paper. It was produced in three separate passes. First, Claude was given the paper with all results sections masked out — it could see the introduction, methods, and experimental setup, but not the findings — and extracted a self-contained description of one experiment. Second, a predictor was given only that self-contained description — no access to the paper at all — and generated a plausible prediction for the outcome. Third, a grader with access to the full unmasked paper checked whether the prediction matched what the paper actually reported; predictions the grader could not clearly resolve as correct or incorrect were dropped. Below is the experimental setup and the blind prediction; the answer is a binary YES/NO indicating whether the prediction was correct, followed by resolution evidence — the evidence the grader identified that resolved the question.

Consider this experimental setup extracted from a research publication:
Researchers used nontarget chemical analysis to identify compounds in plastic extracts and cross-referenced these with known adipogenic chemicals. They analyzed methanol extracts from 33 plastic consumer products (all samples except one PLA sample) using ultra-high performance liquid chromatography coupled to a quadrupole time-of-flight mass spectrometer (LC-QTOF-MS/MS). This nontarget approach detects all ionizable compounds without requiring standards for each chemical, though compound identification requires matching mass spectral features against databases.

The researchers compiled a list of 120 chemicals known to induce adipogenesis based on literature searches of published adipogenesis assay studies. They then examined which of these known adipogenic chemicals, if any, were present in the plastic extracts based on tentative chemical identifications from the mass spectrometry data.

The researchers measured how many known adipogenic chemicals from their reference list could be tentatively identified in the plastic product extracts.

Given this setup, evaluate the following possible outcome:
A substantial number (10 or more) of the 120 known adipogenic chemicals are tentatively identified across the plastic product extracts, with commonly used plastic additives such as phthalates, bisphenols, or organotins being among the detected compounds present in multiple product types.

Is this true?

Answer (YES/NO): NO